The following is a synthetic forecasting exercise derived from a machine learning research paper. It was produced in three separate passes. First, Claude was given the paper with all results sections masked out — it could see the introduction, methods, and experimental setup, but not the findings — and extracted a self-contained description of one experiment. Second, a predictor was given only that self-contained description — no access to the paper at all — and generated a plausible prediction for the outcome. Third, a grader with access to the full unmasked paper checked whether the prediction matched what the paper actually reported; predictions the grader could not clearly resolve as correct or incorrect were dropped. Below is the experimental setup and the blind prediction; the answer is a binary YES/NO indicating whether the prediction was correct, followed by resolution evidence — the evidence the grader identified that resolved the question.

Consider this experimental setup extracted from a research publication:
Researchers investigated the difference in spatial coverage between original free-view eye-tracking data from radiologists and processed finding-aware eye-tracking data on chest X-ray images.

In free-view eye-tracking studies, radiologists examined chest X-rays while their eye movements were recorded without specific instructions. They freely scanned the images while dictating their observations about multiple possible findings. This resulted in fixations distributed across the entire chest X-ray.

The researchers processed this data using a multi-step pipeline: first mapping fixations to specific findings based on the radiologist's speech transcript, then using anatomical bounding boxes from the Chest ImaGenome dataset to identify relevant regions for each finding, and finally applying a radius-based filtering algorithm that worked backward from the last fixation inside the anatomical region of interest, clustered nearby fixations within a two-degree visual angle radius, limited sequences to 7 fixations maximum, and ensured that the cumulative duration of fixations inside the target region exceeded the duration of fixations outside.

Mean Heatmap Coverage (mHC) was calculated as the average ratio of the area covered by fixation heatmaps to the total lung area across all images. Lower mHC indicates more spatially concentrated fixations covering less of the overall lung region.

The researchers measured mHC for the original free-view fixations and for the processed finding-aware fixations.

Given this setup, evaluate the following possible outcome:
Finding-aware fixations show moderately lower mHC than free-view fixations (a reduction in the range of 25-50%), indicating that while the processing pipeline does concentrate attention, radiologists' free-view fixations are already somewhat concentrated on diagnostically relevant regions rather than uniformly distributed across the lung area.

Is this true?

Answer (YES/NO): NO